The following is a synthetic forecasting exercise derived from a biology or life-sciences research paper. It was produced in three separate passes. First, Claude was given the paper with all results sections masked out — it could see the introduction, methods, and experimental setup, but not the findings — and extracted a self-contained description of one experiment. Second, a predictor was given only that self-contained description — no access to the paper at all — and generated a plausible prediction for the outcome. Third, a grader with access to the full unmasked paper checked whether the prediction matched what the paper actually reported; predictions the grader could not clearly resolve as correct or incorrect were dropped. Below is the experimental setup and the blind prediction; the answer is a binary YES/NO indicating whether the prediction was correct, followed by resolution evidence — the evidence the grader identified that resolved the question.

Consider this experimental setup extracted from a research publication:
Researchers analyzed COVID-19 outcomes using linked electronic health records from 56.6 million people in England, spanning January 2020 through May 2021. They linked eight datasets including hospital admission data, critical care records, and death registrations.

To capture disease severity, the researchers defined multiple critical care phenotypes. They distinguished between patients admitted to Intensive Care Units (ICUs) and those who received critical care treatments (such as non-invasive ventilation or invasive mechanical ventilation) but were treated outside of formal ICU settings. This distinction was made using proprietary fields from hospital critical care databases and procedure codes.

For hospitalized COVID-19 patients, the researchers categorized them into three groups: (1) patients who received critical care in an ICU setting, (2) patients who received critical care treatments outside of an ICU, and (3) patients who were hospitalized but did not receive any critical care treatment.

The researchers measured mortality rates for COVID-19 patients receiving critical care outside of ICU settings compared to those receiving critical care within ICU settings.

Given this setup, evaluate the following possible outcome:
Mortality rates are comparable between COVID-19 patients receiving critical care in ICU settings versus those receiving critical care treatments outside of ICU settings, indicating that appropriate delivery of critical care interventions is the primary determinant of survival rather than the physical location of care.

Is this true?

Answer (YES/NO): NO